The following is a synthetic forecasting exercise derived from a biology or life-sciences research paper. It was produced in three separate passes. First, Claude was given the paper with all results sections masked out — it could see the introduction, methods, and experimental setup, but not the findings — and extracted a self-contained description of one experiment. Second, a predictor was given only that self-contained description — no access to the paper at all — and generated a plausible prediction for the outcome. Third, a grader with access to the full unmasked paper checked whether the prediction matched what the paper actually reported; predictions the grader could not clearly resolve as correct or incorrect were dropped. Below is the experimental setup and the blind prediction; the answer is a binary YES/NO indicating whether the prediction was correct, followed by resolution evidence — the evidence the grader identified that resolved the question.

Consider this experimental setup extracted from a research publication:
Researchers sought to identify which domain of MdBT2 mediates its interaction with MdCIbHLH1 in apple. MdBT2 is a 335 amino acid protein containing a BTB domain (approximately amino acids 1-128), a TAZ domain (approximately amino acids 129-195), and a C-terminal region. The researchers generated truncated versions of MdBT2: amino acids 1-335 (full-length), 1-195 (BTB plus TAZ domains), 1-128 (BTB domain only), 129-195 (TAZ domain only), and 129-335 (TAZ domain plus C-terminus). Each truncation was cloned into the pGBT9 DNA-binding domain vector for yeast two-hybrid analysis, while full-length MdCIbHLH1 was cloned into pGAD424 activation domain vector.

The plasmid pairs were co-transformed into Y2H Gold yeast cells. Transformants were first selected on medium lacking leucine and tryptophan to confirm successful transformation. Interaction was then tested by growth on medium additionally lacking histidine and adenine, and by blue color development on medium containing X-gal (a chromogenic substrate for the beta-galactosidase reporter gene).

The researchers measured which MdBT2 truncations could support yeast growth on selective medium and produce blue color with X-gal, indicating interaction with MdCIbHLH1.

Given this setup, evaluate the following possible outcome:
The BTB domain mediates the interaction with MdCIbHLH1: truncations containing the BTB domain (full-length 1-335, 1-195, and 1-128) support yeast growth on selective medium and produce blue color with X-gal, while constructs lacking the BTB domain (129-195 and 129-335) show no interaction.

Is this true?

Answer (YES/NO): NO